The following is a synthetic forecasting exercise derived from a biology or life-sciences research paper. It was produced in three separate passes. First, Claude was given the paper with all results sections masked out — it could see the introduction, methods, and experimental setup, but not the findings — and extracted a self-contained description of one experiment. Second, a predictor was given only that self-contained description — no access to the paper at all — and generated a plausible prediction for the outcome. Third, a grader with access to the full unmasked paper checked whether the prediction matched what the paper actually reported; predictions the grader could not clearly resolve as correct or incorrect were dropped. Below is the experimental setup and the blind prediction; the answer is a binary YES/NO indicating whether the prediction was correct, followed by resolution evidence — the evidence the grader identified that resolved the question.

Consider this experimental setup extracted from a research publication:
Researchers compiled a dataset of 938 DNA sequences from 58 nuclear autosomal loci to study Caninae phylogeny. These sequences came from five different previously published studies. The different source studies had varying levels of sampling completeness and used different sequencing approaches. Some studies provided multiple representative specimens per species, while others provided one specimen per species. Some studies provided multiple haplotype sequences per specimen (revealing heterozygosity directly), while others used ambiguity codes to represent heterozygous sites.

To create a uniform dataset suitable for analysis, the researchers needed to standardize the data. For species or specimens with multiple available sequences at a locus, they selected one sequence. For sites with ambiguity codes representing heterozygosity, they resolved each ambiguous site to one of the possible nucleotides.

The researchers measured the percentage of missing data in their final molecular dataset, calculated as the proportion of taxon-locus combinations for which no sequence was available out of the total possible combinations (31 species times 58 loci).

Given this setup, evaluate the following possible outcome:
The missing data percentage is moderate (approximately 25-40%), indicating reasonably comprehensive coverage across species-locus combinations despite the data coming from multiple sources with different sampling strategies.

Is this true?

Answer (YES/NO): NO